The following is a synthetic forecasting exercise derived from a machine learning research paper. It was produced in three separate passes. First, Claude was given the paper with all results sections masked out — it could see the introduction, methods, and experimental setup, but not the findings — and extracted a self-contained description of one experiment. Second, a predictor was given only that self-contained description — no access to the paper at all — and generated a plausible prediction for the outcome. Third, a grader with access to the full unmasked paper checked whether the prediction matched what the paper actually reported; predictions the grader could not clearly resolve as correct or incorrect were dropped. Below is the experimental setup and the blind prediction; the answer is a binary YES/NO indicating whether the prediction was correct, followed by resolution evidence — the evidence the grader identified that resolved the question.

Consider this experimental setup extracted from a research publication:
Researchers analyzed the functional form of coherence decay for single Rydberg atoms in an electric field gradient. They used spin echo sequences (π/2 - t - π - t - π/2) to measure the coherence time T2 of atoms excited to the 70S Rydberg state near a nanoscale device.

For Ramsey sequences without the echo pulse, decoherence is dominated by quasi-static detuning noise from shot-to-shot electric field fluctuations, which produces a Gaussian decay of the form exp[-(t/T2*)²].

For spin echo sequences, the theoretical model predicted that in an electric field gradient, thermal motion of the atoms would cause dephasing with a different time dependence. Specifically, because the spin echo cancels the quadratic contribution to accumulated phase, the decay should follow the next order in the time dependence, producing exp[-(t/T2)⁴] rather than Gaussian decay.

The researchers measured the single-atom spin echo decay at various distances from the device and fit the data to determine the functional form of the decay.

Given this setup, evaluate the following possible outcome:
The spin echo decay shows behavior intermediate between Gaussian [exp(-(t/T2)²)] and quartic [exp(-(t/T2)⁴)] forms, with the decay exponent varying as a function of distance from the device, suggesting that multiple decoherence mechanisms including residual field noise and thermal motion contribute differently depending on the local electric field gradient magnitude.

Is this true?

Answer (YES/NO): NO